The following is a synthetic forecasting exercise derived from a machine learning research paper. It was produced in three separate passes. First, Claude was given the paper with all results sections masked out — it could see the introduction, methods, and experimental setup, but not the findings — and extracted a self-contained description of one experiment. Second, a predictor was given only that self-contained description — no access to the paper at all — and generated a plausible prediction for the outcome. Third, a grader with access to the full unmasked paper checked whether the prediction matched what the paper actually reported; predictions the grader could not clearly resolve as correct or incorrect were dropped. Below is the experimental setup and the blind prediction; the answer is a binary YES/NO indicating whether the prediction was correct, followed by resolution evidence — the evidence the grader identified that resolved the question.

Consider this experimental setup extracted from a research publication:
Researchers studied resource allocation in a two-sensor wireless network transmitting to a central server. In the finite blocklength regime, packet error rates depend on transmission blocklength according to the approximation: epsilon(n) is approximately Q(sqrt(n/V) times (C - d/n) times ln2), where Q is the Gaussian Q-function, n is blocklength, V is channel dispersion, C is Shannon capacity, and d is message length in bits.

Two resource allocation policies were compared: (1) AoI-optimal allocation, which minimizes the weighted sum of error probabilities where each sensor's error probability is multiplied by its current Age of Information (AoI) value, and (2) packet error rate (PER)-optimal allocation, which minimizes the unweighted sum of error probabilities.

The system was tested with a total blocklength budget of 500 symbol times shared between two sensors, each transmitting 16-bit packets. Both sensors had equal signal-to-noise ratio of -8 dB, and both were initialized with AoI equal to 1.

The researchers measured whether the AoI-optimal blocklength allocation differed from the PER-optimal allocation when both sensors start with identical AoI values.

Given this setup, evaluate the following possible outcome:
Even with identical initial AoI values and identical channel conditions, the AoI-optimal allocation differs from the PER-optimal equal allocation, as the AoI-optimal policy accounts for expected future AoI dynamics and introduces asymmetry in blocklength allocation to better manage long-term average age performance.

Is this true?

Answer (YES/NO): NO